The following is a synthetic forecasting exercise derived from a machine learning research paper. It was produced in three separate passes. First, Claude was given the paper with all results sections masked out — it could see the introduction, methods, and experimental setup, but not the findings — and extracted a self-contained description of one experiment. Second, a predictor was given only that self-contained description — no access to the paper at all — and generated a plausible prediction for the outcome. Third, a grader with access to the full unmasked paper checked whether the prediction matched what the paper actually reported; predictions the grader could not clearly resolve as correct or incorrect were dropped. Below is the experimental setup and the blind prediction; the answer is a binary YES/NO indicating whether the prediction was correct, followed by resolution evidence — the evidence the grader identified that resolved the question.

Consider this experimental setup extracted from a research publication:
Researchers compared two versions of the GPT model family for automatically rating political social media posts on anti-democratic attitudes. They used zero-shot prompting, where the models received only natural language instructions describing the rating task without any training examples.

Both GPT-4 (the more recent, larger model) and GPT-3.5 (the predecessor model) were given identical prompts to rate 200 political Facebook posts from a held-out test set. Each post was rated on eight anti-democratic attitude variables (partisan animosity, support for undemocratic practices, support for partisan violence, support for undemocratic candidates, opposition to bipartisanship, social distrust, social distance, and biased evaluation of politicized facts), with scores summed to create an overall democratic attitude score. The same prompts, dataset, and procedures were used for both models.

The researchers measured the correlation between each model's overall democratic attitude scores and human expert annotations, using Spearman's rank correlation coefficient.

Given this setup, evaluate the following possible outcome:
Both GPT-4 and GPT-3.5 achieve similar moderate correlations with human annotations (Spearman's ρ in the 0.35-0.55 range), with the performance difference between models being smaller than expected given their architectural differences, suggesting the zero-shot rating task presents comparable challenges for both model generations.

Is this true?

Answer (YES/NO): NO